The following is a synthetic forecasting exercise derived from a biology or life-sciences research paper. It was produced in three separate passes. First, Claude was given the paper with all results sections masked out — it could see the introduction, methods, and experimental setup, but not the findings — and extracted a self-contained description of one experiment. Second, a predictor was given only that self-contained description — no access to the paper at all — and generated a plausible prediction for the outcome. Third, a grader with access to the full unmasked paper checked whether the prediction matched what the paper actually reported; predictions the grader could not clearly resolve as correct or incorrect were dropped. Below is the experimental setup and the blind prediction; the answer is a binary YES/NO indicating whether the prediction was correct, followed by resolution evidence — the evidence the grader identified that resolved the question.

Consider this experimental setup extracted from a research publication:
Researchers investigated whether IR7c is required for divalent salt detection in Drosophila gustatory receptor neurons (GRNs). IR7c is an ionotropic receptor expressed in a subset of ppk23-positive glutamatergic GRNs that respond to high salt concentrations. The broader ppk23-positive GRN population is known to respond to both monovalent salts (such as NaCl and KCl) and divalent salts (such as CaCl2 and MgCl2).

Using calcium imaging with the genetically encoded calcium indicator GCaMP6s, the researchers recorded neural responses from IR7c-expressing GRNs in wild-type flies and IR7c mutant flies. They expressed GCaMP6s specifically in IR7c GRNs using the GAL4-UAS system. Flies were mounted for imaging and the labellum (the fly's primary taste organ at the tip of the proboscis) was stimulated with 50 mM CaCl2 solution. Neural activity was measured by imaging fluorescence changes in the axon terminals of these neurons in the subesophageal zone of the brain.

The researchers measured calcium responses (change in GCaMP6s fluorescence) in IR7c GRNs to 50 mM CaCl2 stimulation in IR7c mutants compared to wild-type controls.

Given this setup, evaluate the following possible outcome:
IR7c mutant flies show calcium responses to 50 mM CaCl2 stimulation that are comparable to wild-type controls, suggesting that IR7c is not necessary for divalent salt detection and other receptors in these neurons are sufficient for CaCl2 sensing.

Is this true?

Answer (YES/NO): YES